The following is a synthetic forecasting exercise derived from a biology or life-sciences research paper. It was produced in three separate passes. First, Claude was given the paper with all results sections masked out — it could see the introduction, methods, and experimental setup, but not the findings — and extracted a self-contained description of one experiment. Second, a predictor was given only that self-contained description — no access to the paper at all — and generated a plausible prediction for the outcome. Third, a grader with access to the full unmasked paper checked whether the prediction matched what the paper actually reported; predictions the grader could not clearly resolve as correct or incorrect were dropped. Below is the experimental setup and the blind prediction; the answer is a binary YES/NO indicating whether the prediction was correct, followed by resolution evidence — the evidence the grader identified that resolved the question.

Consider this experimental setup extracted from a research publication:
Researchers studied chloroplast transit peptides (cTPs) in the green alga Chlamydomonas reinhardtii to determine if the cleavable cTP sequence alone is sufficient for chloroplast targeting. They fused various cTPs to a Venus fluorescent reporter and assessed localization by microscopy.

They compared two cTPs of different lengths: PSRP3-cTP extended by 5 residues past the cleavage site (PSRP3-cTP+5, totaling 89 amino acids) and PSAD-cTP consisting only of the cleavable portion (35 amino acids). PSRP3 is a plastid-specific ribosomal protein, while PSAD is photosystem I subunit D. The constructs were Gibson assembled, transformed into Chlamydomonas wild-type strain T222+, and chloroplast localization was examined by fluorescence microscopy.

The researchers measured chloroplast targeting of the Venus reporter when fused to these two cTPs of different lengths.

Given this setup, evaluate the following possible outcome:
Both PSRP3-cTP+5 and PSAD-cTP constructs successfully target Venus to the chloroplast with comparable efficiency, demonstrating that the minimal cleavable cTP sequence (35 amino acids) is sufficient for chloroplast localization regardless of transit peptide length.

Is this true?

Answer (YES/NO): NO